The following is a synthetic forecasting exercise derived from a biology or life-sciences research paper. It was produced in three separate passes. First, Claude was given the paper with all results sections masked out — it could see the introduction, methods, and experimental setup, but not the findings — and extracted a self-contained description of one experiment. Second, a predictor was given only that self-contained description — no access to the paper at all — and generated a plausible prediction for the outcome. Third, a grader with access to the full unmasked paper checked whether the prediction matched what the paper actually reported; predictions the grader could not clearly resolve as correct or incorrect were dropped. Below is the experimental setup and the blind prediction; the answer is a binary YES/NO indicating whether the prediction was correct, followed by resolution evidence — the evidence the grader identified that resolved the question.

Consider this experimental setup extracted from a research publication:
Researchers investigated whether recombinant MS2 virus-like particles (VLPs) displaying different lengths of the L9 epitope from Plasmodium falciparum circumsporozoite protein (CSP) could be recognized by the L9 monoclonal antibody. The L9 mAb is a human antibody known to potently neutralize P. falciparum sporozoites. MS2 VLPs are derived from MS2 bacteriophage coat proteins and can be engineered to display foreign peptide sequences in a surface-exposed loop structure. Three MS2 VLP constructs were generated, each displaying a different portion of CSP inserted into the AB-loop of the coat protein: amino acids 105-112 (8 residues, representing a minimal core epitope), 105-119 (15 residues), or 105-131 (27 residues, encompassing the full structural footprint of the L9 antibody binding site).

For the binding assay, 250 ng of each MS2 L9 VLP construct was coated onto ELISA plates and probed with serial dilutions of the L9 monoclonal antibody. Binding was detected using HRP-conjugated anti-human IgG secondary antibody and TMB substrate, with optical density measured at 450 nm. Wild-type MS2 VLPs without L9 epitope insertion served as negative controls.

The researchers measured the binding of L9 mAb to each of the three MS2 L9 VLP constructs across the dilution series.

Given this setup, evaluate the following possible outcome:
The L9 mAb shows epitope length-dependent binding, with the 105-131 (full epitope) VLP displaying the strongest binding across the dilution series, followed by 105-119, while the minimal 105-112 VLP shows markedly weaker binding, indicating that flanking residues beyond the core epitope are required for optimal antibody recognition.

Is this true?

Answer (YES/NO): NO